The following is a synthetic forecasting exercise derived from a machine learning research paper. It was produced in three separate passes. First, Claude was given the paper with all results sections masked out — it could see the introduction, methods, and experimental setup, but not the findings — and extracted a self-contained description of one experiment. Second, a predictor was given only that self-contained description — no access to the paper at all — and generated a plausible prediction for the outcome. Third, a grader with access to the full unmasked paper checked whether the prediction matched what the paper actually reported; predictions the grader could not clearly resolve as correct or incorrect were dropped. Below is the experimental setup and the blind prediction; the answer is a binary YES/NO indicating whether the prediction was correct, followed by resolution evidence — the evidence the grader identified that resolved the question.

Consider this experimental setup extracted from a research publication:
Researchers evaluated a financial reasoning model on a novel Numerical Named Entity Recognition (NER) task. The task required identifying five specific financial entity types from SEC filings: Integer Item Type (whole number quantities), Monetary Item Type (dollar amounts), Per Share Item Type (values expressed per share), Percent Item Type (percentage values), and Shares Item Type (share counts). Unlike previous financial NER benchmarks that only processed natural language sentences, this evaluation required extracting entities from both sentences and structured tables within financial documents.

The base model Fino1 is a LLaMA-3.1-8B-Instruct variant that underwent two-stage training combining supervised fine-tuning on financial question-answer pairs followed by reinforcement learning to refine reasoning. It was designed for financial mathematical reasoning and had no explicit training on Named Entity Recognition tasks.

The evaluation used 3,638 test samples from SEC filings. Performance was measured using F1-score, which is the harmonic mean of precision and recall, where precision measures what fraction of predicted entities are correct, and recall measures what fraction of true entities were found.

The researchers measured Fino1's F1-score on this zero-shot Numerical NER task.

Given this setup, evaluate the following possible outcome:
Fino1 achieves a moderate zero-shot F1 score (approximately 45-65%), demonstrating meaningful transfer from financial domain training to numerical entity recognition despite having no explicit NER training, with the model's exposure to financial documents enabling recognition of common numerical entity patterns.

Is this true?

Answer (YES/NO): NO